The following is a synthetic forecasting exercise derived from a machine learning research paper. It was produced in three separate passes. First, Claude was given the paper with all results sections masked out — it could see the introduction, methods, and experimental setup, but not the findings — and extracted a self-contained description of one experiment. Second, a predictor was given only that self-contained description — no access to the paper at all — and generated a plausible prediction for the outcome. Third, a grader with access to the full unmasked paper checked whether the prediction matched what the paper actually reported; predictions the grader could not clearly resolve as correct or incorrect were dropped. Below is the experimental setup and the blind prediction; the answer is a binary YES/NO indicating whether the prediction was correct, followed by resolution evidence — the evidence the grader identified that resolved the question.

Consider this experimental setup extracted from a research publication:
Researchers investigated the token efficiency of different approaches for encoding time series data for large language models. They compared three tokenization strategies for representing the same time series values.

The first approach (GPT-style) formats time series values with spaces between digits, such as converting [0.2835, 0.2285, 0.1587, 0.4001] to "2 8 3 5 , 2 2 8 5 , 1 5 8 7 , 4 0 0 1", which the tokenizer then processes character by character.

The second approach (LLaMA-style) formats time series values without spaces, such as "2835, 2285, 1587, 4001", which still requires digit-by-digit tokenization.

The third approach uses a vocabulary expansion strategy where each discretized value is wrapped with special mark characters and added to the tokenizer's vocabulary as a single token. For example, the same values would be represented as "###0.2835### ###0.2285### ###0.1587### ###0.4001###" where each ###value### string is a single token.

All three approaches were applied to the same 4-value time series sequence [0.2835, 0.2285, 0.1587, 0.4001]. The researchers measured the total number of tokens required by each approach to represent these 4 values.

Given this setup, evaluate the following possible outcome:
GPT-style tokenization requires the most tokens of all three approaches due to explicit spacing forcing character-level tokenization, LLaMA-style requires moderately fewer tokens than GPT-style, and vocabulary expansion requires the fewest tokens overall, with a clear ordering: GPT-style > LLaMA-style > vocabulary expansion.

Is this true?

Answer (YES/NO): YES